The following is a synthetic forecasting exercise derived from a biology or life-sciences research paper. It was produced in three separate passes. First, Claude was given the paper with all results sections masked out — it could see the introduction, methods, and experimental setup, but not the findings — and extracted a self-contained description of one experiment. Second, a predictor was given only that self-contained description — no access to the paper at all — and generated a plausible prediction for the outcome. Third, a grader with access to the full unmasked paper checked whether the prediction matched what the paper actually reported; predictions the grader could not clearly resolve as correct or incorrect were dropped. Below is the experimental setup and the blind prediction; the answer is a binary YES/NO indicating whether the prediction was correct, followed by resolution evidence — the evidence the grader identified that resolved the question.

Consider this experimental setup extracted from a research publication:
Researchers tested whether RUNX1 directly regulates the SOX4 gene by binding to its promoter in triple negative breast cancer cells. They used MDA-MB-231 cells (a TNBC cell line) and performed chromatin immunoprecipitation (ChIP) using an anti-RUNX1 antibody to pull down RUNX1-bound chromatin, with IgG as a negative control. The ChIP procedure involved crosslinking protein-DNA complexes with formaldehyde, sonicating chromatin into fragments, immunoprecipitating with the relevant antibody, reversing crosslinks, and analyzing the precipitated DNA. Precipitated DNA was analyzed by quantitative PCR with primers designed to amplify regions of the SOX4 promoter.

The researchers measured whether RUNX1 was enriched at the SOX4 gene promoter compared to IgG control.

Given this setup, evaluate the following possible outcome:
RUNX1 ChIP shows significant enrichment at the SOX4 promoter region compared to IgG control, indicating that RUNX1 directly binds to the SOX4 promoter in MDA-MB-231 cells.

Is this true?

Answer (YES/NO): YES